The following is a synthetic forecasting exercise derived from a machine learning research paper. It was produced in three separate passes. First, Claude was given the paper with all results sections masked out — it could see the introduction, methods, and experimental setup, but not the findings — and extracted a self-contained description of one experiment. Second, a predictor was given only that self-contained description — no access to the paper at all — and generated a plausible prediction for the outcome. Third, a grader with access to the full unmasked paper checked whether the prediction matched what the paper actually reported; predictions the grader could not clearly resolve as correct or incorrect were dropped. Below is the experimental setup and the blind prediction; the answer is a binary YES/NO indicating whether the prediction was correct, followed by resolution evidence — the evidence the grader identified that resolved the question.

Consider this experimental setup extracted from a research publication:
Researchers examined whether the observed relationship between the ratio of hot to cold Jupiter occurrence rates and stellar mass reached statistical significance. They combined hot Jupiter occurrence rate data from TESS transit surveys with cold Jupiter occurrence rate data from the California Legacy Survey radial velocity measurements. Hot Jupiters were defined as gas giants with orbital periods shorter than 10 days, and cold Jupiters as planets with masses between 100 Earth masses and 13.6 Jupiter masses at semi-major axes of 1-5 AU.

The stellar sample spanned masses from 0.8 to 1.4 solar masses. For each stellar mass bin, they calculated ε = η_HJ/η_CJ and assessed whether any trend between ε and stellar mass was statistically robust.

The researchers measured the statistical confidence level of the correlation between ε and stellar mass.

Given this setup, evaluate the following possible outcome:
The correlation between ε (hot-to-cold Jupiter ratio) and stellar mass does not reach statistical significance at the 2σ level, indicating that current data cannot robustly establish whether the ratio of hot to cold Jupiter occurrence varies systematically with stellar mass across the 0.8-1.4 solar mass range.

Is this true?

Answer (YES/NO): NO